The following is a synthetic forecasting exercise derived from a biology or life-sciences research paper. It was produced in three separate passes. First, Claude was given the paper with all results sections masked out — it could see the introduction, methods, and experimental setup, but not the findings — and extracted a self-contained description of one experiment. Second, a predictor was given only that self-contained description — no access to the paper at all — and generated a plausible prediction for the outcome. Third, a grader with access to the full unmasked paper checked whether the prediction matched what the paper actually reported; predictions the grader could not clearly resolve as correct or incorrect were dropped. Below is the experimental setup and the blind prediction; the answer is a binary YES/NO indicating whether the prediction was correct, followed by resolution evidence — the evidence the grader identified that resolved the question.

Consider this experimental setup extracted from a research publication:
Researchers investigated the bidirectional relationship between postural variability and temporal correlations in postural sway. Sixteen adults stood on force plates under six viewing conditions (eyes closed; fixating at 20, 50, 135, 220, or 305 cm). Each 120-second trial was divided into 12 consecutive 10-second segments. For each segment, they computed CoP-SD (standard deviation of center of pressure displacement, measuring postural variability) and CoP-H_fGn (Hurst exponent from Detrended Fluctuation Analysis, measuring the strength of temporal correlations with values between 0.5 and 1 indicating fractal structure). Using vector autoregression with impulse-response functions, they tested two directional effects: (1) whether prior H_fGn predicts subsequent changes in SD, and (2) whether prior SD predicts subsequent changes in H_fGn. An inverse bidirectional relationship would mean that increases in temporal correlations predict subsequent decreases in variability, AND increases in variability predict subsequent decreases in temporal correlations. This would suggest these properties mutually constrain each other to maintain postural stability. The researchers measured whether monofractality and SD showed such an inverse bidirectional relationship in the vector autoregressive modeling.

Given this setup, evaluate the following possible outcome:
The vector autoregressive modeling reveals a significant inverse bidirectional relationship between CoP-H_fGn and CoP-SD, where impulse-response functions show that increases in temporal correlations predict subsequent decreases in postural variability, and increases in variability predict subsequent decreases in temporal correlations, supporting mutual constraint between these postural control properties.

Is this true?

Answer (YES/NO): YES